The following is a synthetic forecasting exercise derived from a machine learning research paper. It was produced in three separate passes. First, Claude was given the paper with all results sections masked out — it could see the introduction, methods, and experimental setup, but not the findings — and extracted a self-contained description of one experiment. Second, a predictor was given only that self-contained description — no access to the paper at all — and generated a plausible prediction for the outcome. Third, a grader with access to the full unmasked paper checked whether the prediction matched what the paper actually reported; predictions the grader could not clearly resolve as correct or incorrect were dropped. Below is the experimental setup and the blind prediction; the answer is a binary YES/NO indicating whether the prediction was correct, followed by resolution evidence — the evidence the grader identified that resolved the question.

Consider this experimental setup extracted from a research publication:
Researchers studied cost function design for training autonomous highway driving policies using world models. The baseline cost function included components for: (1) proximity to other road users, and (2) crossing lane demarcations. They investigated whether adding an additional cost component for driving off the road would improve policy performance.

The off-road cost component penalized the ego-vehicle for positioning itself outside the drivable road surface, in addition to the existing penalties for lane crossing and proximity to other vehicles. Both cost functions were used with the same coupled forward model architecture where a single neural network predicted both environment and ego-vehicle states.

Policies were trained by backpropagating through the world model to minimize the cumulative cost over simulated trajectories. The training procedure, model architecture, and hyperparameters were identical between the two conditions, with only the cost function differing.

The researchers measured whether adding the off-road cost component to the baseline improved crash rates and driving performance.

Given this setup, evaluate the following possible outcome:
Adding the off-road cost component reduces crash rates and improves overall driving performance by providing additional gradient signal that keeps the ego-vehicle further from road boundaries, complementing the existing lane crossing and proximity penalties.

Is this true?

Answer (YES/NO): NO